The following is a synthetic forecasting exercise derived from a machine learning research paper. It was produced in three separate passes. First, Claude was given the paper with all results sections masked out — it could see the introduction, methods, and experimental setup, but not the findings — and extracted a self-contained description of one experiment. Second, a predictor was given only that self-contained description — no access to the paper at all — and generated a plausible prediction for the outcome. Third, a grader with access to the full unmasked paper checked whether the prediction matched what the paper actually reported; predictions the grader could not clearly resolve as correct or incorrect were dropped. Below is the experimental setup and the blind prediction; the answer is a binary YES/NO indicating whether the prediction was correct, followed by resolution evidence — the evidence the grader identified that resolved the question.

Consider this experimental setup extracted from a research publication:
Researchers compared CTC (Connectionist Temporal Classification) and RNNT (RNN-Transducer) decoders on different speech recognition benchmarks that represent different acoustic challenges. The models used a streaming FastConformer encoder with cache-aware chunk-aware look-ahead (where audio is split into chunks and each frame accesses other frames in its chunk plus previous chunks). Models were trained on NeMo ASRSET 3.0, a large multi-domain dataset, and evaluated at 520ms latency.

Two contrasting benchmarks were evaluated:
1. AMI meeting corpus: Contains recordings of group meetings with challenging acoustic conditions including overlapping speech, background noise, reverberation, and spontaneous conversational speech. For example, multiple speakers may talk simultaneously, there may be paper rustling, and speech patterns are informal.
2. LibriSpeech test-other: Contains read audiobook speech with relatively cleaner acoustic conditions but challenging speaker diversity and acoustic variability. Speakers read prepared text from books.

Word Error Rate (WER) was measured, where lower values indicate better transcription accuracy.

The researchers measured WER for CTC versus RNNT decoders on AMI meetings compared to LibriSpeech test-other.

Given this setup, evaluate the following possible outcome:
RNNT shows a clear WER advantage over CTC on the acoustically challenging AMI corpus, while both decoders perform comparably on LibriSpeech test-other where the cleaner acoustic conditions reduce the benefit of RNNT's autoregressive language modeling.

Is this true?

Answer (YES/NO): NO